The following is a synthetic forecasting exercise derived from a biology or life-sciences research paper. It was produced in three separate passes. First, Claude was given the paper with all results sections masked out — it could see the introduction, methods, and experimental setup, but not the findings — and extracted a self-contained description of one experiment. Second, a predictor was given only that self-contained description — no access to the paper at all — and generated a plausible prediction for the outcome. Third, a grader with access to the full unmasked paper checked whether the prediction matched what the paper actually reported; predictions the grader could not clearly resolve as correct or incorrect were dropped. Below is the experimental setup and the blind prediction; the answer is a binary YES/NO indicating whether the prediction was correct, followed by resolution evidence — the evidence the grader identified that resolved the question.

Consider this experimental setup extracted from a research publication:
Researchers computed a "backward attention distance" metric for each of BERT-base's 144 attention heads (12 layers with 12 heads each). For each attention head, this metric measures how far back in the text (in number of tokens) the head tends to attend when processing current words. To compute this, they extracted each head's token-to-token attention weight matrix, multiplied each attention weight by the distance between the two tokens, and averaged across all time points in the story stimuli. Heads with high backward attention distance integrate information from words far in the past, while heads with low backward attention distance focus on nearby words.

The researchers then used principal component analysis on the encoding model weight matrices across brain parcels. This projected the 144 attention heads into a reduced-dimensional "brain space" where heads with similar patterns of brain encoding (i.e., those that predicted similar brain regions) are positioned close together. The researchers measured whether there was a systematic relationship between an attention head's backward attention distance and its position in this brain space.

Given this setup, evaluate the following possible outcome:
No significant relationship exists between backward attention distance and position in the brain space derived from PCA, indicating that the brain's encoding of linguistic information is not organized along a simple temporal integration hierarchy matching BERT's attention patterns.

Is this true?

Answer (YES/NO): NO